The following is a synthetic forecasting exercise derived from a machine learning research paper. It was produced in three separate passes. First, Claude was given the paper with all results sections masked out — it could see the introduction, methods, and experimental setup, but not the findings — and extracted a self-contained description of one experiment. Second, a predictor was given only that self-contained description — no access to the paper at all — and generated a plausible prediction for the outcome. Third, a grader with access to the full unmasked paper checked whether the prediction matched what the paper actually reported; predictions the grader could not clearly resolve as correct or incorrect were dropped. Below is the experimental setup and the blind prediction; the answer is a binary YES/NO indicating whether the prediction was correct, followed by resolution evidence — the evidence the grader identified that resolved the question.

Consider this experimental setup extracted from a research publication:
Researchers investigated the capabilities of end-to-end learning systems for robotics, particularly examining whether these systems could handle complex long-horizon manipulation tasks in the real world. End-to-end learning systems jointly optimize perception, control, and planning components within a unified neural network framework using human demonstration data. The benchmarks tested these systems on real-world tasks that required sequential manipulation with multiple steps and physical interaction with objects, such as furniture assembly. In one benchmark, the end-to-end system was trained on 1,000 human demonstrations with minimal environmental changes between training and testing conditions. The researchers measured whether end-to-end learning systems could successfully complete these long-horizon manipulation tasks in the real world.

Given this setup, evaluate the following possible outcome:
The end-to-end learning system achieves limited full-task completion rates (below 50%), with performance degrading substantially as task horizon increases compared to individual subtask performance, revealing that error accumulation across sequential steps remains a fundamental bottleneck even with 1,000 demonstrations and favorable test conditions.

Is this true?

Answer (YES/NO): NO